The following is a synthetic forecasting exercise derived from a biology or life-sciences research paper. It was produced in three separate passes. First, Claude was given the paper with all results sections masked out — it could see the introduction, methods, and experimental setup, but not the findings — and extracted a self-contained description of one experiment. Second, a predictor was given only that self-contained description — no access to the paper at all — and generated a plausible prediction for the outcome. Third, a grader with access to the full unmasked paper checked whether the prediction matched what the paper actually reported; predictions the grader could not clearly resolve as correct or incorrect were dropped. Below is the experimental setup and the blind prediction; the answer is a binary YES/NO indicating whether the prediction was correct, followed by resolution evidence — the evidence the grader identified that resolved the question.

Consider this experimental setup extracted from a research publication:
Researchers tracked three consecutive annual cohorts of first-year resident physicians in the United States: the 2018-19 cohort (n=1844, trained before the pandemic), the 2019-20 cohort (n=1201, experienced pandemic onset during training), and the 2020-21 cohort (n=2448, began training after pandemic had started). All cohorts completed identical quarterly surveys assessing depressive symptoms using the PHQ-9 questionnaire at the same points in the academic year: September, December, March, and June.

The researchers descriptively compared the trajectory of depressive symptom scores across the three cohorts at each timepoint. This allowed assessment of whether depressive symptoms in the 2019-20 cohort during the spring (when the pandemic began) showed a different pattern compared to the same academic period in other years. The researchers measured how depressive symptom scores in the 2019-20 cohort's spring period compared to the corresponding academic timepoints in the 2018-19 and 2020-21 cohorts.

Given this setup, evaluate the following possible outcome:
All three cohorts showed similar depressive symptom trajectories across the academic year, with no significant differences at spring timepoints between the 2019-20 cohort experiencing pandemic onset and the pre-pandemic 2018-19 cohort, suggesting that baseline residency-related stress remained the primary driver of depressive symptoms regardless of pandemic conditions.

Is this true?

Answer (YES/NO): NO